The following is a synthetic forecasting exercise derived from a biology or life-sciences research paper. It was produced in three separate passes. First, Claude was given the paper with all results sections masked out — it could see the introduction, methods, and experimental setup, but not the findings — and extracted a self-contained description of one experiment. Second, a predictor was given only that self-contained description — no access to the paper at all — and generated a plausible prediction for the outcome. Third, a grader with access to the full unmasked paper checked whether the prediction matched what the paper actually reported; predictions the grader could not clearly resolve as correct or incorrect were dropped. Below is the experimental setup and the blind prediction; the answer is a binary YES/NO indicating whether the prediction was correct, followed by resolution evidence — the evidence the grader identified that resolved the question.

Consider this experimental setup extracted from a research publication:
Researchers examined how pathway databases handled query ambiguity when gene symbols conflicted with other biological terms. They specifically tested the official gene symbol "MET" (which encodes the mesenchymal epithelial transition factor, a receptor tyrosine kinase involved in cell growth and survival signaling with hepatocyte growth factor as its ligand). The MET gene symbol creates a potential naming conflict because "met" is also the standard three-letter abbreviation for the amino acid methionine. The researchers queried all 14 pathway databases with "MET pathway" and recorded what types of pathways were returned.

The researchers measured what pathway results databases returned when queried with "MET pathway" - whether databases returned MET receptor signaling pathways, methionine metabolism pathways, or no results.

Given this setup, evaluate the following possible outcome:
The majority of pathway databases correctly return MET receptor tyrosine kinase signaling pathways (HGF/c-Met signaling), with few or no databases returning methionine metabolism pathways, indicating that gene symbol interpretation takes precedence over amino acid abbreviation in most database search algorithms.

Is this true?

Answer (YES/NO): NO